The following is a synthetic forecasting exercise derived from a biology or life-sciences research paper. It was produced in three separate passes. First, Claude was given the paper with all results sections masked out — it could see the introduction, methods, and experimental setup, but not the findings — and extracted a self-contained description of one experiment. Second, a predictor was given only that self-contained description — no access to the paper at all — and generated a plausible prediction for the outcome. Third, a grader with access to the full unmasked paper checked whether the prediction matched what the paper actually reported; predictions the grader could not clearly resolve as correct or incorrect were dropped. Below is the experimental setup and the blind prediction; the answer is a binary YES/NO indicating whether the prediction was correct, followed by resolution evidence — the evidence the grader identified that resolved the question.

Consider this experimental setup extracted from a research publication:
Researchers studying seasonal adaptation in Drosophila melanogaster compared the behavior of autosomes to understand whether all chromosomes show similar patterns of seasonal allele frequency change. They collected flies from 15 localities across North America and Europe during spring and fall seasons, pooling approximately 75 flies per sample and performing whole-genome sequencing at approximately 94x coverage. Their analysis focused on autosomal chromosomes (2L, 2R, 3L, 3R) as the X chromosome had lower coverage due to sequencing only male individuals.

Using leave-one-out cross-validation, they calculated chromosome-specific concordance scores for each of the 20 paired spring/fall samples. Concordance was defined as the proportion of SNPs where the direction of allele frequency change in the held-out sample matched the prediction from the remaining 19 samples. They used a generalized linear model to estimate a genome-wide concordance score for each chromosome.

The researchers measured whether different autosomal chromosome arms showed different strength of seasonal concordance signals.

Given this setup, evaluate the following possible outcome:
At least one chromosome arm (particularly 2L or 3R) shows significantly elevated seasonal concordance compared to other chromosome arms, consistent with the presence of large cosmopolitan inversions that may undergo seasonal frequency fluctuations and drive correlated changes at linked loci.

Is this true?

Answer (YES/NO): NO